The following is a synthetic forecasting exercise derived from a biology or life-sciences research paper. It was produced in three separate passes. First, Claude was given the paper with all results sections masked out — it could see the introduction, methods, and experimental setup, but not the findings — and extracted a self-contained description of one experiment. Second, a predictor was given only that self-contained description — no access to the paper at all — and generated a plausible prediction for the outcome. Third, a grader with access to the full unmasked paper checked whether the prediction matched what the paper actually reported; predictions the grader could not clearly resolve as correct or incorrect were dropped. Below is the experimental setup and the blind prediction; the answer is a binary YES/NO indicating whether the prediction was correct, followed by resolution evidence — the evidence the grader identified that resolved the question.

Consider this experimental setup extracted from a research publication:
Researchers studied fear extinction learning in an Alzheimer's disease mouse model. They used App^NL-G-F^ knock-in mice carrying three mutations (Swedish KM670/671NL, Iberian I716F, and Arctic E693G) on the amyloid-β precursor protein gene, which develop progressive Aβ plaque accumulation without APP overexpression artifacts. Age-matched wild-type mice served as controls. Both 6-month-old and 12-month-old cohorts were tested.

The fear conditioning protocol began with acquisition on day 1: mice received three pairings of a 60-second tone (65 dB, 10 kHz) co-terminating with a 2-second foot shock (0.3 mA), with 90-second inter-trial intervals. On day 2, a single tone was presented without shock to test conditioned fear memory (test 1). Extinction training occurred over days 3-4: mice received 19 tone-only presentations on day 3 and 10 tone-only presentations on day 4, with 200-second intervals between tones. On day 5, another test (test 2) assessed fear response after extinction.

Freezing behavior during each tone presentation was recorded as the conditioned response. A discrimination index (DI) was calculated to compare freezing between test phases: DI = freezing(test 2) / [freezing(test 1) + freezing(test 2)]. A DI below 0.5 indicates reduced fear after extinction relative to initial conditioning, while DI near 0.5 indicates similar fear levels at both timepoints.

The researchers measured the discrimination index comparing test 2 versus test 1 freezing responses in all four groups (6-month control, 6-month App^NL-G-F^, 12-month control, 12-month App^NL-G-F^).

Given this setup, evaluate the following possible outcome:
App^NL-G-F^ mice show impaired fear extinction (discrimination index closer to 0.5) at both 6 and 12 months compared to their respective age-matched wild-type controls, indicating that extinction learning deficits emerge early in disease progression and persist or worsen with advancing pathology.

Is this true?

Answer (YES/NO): NO